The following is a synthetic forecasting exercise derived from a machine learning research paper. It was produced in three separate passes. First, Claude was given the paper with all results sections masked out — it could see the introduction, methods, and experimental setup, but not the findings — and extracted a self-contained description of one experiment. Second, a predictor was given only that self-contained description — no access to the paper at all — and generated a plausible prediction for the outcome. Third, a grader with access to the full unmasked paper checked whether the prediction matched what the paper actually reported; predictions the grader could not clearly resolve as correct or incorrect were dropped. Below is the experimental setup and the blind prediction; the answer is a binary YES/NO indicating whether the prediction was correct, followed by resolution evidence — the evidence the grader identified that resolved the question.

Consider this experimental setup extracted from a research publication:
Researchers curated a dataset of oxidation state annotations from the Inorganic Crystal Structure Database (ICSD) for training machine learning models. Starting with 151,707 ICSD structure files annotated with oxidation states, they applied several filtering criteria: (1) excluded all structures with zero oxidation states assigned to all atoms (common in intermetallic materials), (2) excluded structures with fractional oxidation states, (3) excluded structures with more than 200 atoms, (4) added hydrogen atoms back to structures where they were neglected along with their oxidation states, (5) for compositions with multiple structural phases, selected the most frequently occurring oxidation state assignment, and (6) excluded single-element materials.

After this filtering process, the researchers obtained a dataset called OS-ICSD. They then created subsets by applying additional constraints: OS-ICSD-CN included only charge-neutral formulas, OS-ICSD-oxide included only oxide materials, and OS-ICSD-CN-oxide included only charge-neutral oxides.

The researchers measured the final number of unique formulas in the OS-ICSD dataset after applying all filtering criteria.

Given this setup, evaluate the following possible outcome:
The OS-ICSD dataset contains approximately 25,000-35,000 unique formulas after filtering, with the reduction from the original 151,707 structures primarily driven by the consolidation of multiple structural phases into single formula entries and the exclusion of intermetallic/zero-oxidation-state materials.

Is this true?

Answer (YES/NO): NO